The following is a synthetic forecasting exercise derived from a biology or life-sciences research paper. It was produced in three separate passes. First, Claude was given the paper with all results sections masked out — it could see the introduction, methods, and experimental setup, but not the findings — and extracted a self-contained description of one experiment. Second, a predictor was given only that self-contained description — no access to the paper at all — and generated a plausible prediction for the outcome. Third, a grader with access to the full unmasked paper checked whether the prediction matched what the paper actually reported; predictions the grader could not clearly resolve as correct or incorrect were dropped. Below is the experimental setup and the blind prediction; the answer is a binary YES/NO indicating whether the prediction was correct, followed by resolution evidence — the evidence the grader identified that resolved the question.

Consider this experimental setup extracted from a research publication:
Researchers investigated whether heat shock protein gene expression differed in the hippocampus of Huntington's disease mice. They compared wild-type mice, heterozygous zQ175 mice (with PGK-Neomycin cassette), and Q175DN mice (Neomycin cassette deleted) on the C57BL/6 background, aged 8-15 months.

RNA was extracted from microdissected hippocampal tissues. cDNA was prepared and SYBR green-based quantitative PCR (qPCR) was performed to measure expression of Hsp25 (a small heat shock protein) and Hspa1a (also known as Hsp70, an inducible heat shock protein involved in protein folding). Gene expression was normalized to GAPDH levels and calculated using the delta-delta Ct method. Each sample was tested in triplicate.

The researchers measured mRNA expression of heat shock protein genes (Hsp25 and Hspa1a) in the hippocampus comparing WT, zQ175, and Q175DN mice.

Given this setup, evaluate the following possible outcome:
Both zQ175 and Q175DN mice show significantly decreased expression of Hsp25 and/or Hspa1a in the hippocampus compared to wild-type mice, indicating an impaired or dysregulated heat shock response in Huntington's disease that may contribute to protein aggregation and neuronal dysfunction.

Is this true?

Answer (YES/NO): NO